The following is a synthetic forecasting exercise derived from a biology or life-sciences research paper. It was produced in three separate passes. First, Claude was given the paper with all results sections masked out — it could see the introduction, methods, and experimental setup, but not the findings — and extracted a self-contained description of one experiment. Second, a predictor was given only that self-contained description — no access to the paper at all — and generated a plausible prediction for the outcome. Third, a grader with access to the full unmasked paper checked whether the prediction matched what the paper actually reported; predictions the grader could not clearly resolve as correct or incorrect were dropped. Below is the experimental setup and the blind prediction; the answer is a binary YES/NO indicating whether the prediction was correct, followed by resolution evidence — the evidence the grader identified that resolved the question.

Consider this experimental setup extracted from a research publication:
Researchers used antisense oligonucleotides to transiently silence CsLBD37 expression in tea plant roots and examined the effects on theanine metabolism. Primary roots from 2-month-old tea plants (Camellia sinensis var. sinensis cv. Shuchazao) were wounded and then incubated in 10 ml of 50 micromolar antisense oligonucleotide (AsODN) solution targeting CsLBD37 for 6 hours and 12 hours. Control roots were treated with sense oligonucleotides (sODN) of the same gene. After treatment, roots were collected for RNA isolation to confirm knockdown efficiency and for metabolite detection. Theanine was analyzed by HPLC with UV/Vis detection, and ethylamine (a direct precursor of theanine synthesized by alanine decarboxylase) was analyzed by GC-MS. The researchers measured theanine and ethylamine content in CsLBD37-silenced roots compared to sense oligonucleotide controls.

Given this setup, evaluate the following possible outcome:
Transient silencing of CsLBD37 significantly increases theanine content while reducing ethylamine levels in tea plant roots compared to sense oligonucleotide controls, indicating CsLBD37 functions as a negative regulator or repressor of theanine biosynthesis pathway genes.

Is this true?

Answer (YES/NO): NO